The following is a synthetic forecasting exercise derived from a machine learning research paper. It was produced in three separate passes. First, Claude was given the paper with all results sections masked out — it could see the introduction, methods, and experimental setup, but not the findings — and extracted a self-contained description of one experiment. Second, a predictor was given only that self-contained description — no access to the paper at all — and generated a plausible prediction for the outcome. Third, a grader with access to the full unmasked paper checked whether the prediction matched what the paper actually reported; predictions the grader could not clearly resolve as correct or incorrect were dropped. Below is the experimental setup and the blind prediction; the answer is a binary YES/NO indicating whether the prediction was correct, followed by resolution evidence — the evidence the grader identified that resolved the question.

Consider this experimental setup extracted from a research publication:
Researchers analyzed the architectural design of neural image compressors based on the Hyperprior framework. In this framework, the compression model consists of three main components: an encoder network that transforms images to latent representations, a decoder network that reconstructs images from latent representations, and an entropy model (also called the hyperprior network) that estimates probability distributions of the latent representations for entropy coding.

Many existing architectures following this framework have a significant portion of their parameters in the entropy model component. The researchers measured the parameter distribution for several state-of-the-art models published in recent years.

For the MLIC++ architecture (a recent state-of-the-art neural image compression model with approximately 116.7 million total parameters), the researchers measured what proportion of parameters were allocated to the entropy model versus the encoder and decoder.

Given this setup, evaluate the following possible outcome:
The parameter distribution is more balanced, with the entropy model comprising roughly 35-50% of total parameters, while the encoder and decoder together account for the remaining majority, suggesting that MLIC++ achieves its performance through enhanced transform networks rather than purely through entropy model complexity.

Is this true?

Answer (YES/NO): NO